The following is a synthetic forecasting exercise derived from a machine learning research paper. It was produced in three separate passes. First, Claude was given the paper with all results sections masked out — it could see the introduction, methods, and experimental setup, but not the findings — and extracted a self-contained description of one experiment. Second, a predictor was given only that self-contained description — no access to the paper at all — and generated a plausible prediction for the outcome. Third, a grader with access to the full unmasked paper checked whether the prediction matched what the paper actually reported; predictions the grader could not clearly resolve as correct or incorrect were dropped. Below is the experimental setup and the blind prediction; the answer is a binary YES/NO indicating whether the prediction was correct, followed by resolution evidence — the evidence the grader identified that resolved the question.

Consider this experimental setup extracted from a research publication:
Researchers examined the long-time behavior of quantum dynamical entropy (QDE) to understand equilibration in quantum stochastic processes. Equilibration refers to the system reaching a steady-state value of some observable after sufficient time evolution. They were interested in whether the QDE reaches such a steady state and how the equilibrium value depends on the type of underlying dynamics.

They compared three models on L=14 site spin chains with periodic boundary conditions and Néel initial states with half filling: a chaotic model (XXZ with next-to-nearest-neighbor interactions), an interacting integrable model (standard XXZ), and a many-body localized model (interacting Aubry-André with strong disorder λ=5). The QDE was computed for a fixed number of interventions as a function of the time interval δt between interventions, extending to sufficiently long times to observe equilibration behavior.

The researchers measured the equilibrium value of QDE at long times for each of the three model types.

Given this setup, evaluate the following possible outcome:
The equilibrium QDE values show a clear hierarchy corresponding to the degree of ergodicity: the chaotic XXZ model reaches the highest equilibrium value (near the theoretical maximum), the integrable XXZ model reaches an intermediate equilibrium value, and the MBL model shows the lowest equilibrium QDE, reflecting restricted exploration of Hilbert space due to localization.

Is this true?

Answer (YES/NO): YES